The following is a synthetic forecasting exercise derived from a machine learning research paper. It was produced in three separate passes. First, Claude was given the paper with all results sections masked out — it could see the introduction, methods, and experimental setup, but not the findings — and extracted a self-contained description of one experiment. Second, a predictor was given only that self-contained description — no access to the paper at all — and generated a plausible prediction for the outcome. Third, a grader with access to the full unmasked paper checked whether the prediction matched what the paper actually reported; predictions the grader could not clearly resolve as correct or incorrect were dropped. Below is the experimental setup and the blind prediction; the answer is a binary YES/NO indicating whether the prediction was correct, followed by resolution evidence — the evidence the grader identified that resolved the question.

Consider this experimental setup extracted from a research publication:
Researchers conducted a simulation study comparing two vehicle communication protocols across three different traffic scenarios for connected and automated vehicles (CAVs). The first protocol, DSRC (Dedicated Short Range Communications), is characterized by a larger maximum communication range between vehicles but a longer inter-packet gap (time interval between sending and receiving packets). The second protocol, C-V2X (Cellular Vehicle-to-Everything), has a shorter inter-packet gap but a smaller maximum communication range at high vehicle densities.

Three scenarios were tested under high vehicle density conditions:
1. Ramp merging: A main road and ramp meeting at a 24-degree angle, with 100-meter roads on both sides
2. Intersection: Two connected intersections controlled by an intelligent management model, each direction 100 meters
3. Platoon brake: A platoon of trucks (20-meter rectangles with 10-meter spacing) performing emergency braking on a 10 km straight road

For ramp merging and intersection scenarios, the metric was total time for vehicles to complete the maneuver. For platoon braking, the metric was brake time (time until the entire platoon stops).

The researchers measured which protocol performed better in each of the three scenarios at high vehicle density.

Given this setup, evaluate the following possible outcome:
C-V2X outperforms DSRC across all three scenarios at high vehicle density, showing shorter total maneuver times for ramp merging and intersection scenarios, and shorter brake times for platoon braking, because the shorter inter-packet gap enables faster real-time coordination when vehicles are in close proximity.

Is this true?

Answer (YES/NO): NO